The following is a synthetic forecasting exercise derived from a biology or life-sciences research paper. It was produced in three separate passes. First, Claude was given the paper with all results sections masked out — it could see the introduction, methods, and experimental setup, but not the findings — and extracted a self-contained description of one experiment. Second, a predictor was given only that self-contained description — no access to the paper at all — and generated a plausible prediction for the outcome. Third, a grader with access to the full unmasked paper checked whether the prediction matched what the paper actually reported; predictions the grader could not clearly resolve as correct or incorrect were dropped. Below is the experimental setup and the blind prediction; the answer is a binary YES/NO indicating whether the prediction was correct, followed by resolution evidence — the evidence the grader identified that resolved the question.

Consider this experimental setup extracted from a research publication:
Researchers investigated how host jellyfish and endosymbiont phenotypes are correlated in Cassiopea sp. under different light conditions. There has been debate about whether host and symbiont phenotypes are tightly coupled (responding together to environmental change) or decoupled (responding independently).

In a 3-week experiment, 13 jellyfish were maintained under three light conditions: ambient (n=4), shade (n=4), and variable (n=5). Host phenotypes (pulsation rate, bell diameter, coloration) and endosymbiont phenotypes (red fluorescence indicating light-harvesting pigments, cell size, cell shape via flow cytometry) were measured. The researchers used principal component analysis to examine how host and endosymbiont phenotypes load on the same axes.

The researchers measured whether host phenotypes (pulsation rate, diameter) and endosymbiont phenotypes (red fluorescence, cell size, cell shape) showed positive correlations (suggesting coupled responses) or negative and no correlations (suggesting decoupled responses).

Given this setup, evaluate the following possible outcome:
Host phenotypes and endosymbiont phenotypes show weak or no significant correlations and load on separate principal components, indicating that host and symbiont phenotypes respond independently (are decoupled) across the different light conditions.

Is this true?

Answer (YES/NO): NO